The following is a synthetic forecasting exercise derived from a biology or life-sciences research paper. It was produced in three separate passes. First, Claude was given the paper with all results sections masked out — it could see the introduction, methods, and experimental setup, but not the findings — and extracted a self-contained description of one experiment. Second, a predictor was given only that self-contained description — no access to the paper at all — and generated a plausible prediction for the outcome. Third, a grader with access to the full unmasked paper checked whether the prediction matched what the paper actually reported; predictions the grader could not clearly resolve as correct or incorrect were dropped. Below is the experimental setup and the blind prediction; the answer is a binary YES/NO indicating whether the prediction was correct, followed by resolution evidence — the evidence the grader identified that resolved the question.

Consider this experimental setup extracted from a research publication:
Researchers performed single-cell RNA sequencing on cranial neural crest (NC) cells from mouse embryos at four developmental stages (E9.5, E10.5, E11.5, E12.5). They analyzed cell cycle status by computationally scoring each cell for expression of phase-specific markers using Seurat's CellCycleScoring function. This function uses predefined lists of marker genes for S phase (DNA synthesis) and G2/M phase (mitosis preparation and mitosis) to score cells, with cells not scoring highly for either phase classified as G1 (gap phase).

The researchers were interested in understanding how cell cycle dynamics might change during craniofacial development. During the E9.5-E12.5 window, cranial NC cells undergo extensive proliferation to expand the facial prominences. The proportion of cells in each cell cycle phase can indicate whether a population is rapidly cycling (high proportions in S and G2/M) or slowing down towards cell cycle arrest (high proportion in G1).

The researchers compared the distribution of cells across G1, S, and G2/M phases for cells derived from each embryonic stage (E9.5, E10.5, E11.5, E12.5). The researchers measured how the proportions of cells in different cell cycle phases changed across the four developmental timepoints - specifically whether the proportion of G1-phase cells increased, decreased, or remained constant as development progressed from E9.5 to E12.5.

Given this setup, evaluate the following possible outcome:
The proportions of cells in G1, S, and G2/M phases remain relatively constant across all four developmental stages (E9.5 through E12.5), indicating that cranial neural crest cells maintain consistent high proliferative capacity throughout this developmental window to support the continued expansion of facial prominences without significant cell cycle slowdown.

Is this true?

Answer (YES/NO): NO